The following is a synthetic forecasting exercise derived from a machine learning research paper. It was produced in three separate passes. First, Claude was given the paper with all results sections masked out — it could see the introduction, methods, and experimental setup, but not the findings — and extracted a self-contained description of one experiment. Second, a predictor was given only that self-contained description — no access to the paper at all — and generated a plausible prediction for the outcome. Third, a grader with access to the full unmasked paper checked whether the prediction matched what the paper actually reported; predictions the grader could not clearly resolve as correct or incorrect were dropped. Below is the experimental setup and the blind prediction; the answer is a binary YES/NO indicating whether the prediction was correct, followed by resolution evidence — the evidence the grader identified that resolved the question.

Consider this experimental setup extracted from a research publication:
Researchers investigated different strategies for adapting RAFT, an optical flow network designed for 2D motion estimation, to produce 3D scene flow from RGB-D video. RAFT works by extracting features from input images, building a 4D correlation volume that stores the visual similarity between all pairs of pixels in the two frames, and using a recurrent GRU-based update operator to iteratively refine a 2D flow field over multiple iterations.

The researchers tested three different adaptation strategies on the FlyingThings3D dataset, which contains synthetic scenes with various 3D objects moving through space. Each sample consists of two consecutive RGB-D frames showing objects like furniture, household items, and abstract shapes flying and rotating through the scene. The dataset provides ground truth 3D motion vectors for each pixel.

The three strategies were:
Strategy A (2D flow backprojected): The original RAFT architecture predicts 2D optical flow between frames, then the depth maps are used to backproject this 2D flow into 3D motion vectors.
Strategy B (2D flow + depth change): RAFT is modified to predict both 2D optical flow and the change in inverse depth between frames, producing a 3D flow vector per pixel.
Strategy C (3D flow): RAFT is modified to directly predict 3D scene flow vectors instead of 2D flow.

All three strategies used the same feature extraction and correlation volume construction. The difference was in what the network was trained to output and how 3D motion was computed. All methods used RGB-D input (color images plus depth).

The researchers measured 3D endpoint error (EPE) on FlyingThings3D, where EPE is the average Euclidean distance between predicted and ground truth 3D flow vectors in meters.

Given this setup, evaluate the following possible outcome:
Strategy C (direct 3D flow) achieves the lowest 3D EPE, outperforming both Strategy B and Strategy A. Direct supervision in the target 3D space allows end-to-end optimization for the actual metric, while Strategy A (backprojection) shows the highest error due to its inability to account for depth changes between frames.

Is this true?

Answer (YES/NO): YES